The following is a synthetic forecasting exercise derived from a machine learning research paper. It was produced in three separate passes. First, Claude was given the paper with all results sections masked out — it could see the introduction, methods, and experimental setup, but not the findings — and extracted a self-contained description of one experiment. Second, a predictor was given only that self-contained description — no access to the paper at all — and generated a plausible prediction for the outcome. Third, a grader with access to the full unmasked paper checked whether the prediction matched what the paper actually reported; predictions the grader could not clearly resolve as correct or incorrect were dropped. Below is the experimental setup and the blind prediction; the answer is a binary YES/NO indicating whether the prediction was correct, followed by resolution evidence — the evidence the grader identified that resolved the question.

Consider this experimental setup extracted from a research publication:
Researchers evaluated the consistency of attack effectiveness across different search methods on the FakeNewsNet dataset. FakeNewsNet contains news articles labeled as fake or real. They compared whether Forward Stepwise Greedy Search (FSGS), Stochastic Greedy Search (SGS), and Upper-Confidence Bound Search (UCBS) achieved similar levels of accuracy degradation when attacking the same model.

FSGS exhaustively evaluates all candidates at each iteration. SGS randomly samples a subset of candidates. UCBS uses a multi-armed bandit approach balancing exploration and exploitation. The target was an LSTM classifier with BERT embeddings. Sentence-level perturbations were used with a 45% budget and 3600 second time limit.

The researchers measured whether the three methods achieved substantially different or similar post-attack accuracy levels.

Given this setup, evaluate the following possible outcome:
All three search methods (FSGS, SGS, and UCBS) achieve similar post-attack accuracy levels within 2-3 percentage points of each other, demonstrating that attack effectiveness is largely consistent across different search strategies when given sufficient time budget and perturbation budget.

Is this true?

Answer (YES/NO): YES